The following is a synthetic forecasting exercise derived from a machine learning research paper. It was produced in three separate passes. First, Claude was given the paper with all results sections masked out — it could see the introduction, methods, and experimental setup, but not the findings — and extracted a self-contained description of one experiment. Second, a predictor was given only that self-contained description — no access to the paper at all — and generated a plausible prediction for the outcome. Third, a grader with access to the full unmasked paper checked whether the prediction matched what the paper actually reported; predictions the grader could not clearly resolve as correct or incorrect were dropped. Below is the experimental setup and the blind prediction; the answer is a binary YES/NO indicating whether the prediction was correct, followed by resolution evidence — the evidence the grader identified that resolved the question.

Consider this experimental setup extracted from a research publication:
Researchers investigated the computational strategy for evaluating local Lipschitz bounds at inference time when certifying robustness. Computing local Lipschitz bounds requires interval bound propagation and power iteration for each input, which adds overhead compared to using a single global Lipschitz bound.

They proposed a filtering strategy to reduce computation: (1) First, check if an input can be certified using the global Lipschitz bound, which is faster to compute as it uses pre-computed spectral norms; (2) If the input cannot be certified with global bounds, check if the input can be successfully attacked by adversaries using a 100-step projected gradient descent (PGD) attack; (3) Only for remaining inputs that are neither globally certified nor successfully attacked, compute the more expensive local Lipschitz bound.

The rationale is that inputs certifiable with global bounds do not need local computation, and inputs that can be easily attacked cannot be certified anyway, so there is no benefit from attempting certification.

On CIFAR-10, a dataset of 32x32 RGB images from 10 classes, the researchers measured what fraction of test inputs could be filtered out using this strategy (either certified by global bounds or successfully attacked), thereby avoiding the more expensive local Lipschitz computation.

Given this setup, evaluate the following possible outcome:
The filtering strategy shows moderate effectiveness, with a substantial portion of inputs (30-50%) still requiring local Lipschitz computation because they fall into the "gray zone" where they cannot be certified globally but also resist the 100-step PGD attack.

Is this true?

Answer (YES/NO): NO